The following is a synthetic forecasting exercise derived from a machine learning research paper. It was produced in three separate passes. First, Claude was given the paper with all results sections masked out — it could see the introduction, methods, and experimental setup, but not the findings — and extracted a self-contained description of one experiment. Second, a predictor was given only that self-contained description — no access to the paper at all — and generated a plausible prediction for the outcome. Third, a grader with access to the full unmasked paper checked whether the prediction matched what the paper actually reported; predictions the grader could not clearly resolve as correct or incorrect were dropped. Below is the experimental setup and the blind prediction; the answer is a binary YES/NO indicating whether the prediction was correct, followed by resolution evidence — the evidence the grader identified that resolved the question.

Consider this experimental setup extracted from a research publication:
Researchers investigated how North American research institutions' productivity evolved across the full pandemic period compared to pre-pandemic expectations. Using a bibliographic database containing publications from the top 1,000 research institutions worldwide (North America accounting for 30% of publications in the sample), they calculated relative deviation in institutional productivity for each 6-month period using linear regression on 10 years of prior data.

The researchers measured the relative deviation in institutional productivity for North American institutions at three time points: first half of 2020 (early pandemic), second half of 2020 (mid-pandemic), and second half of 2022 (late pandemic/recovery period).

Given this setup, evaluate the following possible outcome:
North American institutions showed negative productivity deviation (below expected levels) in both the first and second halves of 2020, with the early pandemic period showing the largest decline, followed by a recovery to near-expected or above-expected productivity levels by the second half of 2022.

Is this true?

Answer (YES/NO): NO